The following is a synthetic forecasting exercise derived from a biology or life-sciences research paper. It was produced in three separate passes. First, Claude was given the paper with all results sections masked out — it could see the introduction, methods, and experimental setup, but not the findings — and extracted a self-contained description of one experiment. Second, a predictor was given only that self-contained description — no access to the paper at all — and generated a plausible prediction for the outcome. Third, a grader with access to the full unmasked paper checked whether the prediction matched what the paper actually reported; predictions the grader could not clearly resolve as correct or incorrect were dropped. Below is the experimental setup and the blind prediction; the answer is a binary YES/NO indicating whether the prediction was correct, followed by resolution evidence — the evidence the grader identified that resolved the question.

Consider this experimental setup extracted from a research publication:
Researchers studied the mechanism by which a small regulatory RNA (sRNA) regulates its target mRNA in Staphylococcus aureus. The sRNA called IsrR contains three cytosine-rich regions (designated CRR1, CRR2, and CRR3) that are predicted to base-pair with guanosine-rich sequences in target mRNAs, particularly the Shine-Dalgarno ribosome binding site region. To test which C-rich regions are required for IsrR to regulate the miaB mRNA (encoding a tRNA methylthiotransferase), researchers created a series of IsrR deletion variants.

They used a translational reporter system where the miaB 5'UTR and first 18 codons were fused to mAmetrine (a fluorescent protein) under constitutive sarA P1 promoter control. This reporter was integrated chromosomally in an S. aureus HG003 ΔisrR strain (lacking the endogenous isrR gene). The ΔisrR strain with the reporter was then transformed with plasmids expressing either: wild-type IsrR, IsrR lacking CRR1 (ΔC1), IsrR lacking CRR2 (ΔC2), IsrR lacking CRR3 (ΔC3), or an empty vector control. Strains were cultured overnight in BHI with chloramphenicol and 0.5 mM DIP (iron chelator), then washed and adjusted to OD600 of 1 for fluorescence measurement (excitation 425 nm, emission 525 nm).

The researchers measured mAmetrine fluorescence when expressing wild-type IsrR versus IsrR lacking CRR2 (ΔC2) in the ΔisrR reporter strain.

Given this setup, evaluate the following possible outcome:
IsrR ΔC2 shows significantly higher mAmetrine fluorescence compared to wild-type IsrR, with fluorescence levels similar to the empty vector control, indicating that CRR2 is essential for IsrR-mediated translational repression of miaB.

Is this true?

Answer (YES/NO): NO